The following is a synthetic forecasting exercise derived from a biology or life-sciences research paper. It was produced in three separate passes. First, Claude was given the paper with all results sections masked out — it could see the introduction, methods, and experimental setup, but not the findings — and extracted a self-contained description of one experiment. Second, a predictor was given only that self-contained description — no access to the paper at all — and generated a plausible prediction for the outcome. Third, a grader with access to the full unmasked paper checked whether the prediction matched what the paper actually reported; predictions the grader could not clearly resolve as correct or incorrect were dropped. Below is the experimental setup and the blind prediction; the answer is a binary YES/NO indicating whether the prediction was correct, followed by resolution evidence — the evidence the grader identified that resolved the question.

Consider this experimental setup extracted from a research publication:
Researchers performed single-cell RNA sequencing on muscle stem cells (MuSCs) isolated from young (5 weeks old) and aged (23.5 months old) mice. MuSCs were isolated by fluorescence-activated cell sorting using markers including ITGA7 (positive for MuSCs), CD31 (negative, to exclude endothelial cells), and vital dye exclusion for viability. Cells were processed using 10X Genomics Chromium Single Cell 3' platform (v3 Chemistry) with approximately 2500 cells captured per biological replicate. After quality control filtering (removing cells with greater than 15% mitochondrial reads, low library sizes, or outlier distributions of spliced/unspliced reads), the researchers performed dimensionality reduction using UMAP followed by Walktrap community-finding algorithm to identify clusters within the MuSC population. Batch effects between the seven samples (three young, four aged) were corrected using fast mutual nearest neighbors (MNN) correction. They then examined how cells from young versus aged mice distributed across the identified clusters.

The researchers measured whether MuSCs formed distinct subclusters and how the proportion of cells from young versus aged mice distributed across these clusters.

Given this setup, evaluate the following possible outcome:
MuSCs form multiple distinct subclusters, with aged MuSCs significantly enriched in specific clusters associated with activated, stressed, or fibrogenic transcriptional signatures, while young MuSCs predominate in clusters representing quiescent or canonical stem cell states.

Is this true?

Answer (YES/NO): NO